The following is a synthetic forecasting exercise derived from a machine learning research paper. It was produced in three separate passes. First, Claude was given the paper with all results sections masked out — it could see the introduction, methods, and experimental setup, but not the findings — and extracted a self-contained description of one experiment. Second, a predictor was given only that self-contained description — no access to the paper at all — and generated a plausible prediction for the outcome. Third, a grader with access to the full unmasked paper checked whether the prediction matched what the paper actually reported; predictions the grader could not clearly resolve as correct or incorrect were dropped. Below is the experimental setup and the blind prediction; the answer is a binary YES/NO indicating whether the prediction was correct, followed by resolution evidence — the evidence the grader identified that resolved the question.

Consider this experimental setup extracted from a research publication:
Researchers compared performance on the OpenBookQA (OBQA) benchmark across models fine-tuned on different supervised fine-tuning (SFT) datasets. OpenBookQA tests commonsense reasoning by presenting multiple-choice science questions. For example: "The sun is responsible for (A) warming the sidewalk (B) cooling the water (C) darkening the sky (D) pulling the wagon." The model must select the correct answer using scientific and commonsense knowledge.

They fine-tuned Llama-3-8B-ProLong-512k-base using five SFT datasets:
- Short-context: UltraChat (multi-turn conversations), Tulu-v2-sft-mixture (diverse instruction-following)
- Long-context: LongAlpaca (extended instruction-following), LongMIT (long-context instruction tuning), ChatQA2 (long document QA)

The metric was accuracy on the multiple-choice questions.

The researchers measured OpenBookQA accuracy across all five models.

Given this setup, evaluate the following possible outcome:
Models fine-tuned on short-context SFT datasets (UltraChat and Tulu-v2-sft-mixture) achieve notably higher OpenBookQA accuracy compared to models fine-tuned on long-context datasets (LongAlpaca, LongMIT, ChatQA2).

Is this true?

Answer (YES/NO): NO